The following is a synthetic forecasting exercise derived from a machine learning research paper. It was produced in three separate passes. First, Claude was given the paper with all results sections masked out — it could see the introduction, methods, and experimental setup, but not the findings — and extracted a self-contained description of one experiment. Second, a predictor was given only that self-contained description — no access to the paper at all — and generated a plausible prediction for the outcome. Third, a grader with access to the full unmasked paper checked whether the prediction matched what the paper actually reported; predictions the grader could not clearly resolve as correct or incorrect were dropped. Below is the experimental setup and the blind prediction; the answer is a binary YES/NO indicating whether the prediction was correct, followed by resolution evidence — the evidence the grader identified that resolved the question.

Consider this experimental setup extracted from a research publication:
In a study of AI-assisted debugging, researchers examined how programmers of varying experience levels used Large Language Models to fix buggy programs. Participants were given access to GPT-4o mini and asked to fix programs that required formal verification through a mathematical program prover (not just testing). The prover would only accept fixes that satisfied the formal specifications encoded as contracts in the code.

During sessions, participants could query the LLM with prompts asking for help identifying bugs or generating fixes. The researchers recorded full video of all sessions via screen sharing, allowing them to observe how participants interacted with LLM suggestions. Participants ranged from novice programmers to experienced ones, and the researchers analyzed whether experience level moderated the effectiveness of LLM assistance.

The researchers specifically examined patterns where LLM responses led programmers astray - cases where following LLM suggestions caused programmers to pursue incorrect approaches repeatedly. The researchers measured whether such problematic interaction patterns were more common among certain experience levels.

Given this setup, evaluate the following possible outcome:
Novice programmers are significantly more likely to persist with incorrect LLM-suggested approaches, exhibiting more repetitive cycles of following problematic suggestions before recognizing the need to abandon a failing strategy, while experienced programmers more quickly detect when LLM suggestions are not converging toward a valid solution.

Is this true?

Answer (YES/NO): YES